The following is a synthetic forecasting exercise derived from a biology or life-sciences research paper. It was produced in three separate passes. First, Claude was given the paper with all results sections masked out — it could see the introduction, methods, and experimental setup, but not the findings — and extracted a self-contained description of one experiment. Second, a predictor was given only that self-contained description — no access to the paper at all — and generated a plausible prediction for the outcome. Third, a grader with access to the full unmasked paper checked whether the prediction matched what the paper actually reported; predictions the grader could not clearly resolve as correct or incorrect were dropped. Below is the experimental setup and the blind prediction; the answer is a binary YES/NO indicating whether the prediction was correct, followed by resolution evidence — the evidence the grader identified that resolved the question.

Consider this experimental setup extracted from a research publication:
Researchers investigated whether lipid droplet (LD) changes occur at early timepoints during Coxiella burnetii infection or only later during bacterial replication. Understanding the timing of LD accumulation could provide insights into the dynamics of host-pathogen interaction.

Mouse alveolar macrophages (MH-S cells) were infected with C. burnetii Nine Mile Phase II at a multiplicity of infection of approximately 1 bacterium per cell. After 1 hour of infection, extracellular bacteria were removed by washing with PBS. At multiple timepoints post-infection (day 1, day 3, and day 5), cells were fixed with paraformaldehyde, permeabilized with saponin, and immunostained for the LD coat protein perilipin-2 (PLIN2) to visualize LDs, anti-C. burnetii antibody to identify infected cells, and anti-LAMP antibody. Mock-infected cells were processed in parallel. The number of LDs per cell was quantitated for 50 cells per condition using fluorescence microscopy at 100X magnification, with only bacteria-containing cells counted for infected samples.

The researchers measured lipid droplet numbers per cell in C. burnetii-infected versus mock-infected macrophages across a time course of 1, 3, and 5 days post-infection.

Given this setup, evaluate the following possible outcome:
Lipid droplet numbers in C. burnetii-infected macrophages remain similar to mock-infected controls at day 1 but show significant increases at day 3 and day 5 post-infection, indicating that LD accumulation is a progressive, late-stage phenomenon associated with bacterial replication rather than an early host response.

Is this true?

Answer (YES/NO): NO